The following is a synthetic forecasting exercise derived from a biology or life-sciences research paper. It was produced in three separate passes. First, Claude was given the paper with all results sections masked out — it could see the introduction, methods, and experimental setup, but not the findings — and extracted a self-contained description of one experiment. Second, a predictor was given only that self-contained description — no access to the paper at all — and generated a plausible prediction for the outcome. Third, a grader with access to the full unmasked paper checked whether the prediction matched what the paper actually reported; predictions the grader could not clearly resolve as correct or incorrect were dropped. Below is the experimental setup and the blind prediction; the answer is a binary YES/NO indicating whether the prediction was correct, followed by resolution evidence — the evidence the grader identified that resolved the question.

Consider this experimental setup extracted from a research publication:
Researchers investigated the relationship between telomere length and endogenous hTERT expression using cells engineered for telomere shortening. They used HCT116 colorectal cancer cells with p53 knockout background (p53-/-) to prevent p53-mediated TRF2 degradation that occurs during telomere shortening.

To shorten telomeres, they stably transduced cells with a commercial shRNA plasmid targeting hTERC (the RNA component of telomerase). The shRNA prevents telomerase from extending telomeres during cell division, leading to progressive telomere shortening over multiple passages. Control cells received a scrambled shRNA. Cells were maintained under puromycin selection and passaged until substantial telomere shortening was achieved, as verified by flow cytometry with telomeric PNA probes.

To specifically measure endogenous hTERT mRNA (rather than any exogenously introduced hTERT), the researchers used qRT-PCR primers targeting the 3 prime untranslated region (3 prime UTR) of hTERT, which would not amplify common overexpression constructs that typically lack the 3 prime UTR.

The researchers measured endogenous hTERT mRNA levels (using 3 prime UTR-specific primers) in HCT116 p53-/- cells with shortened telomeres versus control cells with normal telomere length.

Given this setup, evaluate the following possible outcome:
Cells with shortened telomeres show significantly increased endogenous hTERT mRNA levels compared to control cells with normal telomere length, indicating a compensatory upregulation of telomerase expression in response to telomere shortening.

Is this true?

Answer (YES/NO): NO